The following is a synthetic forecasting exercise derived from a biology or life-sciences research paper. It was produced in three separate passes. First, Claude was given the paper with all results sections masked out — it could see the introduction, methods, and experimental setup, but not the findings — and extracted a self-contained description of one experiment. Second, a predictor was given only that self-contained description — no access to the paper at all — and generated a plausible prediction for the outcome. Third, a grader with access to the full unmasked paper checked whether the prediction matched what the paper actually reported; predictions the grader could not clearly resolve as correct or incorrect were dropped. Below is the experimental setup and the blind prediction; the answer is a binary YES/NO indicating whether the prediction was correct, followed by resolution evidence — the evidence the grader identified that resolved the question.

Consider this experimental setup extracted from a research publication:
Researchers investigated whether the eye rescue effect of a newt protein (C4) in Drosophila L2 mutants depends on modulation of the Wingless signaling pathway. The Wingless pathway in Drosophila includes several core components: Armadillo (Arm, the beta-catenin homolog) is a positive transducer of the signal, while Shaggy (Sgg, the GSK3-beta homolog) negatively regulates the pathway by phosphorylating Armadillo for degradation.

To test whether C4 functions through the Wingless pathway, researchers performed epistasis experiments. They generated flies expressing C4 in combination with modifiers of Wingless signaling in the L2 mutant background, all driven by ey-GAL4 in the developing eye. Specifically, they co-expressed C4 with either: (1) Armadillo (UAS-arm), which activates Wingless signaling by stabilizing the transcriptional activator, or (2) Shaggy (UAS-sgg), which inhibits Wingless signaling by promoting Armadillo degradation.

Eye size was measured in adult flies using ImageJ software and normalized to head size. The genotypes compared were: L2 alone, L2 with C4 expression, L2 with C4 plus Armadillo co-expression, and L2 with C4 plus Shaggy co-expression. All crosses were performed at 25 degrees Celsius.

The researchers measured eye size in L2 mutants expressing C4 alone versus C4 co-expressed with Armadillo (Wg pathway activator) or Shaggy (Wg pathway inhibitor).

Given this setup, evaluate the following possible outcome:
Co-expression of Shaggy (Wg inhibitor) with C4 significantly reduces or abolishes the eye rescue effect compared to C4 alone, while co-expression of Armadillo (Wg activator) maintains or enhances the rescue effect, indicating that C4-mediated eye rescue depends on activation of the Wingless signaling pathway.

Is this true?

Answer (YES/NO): NO